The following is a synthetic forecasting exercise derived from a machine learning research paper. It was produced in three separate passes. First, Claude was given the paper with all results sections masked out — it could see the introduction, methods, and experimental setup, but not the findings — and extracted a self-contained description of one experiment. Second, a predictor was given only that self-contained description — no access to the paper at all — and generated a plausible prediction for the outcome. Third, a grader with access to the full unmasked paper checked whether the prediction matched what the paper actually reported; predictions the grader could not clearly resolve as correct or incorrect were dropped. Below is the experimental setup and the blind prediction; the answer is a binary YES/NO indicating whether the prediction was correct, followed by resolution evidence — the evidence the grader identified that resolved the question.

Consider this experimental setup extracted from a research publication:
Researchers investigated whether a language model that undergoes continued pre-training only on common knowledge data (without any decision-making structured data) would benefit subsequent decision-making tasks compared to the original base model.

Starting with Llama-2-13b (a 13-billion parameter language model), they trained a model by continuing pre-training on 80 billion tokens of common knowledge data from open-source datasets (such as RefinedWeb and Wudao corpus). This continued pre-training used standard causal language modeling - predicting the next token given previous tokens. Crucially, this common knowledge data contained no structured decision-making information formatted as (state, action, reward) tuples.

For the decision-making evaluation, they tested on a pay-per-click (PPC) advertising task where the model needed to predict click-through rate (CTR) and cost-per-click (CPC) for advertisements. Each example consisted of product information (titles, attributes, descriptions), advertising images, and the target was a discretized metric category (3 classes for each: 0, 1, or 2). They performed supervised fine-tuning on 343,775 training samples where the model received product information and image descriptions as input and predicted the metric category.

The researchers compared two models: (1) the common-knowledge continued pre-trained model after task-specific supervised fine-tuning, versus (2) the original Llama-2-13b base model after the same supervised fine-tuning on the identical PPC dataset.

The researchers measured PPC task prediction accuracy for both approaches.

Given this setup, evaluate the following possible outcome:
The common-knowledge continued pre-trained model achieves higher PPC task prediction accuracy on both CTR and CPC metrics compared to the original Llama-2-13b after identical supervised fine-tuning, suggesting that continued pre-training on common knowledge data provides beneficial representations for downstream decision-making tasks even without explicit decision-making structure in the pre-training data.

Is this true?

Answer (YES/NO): NO